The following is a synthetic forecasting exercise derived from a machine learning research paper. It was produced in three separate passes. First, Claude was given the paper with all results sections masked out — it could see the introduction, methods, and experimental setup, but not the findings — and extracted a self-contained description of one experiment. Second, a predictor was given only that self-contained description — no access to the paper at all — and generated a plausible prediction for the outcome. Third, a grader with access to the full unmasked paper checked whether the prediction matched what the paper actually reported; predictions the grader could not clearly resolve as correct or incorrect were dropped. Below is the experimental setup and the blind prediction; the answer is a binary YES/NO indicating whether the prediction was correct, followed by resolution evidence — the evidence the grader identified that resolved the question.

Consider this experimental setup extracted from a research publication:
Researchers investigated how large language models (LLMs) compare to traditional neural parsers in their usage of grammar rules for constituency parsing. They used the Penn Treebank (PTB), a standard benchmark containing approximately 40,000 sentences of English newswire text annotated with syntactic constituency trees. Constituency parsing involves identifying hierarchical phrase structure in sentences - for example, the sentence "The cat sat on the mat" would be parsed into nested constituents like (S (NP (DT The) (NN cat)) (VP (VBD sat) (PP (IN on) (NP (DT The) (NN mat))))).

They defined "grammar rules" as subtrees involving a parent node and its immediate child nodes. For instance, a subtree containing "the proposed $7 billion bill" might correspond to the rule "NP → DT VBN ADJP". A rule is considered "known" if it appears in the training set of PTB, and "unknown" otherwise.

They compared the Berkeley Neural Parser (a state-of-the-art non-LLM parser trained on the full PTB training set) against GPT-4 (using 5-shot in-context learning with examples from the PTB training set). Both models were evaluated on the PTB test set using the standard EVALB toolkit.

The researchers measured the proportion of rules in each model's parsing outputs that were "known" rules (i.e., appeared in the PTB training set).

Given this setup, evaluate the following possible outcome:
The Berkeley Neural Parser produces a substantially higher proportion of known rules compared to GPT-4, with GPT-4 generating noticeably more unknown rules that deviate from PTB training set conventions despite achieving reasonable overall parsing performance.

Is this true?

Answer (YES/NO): YES